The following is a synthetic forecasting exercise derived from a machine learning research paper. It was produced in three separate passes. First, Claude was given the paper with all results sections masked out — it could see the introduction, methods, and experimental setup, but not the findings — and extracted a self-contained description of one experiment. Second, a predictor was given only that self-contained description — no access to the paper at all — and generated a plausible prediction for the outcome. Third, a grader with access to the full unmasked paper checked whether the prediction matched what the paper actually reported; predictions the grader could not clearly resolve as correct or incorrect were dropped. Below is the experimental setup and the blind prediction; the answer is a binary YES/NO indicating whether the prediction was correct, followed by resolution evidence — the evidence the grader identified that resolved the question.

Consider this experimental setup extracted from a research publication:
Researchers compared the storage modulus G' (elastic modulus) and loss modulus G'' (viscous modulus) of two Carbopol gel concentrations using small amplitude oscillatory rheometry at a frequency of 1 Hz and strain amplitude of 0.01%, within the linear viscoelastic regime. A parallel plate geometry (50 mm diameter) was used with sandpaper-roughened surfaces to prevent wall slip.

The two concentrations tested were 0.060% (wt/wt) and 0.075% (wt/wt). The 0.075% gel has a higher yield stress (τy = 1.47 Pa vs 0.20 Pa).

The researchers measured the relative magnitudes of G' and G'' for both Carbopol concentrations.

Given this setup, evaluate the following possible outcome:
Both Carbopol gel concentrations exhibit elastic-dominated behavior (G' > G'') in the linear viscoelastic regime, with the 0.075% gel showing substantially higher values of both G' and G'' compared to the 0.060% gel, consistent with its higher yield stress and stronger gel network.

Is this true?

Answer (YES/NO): YES